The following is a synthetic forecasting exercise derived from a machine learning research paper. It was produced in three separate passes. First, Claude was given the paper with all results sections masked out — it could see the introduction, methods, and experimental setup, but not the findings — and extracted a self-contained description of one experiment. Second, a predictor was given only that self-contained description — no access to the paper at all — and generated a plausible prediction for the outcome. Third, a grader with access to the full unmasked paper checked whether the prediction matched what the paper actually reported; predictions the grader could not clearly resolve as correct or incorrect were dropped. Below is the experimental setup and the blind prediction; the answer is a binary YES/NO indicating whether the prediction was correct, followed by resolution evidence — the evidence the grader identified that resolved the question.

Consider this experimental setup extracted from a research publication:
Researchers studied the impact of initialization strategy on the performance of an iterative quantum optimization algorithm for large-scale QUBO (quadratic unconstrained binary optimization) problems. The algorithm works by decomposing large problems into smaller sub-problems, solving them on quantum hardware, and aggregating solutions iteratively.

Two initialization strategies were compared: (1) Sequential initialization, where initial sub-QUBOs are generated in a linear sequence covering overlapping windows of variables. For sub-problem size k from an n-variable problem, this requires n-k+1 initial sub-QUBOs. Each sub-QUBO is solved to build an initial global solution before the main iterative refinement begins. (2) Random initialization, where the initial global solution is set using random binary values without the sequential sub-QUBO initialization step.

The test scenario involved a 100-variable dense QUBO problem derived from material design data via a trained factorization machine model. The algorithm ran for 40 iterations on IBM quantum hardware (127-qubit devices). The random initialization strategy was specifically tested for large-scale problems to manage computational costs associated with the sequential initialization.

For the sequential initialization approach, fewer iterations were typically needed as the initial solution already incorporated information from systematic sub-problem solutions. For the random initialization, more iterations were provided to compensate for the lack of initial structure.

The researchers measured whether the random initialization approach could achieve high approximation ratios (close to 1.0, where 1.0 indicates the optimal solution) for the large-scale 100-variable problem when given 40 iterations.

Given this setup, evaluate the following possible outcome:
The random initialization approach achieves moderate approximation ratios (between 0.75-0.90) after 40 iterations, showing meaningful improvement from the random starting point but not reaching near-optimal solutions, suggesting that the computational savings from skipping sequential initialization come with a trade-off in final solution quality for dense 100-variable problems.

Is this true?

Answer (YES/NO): NO